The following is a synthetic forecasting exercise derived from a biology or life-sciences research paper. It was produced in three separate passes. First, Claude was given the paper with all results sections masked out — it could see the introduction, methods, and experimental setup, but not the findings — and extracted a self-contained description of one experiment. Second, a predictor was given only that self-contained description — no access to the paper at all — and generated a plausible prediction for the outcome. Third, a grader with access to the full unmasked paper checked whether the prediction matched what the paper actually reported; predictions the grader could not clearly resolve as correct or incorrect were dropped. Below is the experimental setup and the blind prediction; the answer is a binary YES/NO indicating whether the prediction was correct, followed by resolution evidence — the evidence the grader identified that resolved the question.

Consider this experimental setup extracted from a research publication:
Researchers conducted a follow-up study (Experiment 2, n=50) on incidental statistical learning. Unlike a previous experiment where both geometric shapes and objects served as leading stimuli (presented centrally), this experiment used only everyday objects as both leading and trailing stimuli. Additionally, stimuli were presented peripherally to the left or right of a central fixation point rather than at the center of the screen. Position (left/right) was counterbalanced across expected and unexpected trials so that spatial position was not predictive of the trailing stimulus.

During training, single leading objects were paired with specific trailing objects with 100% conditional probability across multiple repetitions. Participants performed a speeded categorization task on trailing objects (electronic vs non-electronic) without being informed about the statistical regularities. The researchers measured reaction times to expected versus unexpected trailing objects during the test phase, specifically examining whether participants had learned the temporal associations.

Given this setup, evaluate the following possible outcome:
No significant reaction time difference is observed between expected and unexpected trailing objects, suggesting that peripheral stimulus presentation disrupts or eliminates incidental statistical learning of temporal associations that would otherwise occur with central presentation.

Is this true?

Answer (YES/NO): YES